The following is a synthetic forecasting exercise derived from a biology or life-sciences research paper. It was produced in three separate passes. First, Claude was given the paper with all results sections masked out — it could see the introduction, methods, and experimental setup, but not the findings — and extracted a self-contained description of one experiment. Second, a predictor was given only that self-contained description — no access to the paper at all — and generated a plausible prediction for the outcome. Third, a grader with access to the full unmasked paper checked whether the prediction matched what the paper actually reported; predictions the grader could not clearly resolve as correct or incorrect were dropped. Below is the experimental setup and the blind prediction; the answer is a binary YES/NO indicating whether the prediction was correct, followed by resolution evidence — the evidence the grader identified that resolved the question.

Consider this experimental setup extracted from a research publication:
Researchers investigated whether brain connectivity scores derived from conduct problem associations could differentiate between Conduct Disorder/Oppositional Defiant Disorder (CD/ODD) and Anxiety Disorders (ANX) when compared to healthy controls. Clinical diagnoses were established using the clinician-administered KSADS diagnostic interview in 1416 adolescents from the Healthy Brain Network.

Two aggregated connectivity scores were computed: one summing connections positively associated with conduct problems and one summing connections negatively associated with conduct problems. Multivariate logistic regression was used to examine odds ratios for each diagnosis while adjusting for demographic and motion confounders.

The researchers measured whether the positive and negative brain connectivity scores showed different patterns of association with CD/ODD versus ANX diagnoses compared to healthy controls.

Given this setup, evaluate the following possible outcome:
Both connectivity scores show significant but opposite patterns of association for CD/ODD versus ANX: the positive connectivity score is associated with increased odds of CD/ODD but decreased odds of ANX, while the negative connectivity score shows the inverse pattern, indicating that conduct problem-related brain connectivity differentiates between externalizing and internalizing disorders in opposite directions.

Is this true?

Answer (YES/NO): NO